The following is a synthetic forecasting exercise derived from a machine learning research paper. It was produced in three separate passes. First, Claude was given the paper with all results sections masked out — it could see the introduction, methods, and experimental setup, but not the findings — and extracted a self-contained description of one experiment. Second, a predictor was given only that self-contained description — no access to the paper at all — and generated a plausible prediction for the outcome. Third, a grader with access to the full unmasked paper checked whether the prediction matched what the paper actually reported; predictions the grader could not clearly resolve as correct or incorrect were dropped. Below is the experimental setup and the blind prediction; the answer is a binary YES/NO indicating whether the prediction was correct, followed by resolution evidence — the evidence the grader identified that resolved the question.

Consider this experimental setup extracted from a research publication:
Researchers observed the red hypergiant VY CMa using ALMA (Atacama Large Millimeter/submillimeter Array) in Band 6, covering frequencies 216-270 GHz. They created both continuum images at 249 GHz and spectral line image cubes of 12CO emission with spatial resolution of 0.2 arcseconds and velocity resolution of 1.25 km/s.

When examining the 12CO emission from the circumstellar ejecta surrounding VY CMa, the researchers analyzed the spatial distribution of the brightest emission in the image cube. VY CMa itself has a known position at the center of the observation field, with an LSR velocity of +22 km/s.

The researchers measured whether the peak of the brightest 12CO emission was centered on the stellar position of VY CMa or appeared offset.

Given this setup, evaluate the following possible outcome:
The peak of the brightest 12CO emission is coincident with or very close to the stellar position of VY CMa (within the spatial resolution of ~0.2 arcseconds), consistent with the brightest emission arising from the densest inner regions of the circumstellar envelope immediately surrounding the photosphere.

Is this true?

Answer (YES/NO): NO